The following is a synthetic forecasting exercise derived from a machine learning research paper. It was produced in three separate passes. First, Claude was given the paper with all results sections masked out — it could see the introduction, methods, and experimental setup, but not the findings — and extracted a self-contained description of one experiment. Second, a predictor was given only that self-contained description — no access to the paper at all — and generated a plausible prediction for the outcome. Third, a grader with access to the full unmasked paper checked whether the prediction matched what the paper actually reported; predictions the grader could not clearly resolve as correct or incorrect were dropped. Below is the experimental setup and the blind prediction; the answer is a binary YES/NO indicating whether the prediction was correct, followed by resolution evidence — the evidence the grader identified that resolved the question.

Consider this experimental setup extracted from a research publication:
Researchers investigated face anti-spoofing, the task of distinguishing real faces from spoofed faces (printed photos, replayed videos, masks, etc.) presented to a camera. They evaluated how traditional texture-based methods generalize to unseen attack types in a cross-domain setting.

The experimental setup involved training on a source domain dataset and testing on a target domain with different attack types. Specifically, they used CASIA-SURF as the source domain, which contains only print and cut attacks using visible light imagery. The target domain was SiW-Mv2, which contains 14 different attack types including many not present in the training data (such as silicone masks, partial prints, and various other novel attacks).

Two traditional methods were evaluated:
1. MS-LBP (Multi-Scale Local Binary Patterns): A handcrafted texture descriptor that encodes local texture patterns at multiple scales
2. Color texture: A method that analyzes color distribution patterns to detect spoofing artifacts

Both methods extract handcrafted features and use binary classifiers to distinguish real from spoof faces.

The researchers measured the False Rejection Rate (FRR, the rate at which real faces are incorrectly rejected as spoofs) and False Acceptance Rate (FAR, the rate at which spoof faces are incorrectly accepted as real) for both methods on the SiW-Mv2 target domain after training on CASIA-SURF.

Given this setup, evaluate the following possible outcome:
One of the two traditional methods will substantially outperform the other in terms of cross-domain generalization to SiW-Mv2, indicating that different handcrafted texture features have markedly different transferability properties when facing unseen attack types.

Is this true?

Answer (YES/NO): NO